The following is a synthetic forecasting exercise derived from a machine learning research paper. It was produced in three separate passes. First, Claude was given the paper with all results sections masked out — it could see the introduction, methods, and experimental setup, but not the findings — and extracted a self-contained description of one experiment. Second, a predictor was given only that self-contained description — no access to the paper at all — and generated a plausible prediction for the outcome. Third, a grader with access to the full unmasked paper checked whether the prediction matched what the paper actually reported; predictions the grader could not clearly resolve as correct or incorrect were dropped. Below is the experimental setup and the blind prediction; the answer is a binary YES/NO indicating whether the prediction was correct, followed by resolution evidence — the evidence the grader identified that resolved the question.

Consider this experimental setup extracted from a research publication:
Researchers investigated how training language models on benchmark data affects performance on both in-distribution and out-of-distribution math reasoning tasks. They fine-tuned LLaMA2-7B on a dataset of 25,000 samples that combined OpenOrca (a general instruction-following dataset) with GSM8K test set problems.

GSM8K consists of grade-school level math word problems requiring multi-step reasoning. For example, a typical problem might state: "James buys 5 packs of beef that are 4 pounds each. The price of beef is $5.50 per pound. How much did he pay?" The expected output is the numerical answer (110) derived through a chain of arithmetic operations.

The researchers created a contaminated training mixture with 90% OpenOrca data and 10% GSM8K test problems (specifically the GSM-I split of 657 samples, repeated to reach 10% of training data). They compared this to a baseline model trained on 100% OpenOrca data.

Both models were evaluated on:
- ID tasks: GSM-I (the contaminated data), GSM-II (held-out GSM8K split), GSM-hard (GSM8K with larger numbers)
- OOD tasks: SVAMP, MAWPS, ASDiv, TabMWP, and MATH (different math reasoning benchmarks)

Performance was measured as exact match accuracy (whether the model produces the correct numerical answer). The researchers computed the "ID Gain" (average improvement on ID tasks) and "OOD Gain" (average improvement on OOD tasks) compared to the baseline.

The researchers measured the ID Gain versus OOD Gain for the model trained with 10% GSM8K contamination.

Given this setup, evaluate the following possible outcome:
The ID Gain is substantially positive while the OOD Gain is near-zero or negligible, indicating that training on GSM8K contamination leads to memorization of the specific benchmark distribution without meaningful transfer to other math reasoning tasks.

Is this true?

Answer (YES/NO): YES